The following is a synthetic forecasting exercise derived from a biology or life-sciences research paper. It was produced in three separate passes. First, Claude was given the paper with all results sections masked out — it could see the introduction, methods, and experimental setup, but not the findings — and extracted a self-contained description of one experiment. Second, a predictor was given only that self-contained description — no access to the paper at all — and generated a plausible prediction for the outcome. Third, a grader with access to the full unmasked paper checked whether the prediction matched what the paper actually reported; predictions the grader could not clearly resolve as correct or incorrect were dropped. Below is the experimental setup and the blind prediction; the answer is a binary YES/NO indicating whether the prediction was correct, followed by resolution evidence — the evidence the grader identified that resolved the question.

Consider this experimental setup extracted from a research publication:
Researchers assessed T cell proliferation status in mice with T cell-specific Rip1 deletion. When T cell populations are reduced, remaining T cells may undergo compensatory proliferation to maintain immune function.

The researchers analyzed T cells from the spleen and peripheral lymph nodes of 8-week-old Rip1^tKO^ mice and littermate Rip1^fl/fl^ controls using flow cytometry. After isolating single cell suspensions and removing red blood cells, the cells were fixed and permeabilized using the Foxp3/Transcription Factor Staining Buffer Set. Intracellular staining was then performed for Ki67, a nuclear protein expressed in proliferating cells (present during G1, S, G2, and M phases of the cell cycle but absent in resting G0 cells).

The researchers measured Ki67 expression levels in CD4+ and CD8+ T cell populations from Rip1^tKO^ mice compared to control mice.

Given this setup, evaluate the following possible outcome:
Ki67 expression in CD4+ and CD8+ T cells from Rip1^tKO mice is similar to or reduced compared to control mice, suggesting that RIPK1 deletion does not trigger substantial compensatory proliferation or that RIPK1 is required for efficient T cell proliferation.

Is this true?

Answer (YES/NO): NO